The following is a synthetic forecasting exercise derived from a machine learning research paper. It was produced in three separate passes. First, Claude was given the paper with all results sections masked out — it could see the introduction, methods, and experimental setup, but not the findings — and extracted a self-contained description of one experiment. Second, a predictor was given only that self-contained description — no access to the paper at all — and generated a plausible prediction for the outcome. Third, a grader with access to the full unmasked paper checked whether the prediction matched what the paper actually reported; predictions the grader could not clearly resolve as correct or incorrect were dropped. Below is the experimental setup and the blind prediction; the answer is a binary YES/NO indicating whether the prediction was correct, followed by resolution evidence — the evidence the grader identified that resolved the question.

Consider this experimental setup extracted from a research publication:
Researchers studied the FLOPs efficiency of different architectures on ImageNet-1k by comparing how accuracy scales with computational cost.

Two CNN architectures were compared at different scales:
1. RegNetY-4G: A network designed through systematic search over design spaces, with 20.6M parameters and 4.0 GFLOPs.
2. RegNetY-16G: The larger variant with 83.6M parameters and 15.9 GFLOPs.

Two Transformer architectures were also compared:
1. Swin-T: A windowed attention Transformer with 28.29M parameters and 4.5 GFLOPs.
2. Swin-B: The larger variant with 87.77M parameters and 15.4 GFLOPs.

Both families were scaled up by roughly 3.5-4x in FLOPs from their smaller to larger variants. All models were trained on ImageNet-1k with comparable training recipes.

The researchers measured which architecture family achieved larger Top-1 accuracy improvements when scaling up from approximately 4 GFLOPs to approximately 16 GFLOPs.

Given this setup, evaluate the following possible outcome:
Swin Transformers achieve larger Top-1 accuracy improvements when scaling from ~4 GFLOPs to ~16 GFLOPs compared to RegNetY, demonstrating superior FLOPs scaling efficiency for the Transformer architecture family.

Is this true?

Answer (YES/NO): YES